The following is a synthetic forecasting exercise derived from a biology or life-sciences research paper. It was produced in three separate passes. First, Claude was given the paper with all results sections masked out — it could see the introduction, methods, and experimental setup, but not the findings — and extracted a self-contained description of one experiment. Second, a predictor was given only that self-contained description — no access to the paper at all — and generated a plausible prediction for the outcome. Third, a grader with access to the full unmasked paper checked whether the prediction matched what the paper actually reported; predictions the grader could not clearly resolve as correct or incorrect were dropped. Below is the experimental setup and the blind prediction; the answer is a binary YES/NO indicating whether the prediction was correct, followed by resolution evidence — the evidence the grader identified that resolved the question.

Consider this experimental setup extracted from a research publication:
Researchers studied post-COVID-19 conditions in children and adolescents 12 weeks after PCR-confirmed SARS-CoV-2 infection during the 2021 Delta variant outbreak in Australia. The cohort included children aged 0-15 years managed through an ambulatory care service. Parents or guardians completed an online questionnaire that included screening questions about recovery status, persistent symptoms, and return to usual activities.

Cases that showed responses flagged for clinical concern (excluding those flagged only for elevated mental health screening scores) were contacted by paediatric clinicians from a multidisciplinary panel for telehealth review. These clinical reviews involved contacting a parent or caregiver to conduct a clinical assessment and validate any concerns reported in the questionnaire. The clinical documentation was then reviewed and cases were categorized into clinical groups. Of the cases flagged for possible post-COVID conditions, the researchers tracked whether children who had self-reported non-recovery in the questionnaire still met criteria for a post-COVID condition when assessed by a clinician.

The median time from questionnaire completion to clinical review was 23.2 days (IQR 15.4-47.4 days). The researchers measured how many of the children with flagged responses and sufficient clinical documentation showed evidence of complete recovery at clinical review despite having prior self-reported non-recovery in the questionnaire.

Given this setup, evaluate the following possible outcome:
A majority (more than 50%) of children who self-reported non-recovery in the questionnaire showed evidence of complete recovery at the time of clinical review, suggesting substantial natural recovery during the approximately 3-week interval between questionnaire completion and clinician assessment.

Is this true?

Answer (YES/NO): NO